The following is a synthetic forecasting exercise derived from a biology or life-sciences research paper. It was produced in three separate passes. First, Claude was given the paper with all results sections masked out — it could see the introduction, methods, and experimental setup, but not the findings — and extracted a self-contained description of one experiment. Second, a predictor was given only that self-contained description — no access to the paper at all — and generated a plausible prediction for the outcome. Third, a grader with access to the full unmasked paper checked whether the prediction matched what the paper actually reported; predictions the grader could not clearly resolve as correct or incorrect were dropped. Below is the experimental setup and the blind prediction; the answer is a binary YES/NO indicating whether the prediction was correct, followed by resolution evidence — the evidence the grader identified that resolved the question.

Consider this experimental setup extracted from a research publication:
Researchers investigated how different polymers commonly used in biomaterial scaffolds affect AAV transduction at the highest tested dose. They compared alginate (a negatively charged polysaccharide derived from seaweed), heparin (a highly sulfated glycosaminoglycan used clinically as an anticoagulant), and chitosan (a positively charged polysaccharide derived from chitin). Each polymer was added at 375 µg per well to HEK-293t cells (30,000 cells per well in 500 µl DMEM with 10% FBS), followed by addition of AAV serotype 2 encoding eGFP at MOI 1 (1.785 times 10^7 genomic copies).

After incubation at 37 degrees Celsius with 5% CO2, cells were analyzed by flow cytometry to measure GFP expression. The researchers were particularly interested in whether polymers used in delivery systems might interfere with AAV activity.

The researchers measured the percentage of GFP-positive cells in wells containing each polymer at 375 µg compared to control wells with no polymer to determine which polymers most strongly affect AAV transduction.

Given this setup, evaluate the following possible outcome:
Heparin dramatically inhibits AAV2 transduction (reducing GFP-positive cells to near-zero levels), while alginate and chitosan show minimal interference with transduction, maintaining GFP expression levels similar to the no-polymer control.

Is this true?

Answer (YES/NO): NO